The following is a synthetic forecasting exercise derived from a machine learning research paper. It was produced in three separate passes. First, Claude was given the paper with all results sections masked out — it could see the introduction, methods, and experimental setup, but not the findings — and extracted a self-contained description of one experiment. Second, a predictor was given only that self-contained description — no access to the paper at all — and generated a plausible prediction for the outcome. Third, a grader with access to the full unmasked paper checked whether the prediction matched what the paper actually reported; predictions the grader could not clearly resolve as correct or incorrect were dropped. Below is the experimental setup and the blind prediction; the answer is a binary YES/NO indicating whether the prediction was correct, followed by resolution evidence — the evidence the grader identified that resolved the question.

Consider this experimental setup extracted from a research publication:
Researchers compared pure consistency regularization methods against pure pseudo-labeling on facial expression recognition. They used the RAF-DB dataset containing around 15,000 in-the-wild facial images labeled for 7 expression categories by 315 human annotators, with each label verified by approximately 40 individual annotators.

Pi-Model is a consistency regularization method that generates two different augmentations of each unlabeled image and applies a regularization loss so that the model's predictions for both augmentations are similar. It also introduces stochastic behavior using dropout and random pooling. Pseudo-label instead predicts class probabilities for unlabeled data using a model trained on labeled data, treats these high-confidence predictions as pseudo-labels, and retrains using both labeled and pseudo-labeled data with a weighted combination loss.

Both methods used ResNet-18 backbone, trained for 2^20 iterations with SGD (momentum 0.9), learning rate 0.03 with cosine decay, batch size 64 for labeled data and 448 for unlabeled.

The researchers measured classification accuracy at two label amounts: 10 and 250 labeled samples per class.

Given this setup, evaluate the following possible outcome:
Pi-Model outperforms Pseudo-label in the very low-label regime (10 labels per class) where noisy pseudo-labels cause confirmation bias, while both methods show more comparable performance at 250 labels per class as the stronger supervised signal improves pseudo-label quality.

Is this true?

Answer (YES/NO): NO